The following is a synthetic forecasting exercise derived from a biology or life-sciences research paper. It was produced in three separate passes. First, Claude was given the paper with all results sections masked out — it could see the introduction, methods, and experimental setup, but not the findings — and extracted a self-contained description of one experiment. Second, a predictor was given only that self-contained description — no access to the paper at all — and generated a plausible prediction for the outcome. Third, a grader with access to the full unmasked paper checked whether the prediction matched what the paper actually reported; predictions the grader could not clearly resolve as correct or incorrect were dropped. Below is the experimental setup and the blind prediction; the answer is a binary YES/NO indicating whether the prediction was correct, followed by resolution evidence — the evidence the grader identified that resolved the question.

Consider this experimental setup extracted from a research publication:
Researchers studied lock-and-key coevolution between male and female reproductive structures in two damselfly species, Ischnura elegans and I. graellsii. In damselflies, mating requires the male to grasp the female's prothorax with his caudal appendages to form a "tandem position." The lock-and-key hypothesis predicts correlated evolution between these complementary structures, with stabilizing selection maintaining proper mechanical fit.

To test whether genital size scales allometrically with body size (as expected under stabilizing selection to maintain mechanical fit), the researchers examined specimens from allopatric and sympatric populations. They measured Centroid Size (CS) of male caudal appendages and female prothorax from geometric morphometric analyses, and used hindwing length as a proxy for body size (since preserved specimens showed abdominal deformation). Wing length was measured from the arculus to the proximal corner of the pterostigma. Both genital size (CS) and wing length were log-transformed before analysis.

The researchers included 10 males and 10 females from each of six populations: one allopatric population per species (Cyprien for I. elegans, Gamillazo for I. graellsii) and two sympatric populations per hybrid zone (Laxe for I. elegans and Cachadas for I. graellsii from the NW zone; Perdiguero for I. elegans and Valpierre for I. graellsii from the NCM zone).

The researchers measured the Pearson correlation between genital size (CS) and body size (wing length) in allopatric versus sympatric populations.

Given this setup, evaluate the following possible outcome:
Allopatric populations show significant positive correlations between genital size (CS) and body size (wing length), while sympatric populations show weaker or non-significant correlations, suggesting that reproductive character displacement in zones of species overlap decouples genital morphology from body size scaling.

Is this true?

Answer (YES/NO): NO